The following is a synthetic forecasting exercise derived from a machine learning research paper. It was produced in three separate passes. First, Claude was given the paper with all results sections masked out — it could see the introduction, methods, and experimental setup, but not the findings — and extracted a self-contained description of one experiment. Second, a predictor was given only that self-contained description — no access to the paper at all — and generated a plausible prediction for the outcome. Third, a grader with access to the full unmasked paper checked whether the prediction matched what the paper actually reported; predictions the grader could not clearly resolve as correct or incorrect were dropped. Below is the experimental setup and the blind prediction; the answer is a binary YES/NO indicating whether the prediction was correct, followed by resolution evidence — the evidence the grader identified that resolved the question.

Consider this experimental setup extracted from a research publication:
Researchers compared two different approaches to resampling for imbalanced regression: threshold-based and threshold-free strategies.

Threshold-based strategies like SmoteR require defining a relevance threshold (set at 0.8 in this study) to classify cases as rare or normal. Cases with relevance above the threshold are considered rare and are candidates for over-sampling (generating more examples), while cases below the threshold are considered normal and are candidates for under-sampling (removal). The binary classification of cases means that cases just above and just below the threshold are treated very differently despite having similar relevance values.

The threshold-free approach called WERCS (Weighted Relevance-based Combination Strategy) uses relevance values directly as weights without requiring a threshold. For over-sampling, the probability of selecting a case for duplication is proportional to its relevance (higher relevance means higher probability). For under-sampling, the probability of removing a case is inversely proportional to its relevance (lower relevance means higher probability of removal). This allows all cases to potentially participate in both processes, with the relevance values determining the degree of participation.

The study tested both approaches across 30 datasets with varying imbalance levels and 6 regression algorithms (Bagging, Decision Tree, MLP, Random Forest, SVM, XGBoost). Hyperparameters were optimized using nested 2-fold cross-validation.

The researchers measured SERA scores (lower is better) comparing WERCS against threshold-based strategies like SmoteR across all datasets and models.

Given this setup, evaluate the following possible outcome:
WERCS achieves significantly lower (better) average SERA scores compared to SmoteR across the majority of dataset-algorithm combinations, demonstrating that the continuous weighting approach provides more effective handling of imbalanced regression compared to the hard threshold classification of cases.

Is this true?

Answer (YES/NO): YES